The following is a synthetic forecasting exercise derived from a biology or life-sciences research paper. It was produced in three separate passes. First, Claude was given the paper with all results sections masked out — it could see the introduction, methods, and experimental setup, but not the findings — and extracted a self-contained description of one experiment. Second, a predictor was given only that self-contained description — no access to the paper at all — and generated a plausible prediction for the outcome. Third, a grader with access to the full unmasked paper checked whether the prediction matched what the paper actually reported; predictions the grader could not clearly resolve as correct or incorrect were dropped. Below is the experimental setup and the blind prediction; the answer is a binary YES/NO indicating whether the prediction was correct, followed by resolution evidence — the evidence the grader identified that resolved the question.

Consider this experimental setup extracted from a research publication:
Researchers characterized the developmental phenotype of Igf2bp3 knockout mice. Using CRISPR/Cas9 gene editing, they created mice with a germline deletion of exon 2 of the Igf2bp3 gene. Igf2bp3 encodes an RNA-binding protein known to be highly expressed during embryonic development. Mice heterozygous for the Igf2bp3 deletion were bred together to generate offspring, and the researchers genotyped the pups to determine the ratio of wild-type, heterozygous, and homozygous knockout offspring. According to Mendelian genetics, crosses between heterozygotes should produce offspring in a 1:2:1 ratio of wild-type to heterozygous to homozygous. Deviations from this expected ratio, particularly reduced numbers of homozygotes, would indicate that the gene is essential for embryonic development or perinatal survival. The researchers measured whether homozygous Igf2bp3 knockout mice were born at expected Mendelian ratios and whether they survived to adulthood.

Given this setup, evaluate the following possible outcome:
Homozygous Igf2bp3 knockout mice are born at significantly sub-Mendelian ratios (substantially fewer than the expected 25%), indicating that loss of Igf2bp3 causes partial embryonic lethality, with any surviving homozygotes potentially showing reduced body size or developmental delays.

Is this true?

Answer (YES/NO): NO